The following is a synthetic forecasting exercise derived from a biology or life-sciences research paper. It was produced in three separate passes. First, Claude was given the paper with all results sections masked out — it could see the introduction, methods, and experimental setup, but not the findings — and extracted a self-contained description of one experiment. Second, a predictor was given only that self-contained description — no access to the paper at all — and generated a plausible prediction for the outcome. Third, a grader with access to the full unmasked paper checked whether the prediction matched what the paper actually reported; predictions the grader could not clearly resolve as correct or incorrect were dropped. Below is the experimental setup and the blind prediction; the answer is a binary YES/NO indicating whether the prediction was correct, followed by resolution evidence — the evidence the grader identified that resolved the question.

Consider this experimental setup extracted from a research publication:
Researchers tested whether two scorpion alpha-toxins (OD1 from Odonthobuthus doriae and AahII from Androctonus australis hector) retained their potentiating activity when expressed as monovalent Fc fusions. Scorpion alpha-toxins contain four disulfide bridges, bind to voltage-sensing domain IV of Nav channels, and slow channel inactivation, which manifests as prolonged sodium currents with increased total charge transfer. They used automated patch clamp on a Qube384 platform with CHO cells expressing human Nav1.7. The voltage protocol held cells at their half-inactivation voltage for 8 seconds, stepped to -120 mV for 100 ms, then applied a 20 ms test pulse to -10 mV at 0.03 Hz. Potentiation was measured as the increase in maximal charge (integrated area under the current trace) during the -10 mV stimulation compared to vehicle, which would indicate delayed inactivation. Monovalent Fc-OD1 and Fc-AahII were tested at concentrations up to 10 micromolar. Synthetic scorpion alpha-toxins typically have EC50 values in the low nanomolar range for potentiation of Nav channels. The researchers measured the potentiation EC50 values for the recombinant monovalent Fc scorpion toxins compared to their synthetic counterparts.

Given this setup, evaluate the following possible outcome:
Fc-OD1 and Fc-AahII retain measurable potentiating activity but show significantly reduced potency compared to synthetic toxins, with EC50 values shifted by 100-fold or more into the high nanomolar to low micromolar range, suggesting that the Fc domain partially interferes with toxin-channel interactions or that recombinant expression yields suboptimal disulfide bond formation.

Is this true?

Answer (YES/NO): NO